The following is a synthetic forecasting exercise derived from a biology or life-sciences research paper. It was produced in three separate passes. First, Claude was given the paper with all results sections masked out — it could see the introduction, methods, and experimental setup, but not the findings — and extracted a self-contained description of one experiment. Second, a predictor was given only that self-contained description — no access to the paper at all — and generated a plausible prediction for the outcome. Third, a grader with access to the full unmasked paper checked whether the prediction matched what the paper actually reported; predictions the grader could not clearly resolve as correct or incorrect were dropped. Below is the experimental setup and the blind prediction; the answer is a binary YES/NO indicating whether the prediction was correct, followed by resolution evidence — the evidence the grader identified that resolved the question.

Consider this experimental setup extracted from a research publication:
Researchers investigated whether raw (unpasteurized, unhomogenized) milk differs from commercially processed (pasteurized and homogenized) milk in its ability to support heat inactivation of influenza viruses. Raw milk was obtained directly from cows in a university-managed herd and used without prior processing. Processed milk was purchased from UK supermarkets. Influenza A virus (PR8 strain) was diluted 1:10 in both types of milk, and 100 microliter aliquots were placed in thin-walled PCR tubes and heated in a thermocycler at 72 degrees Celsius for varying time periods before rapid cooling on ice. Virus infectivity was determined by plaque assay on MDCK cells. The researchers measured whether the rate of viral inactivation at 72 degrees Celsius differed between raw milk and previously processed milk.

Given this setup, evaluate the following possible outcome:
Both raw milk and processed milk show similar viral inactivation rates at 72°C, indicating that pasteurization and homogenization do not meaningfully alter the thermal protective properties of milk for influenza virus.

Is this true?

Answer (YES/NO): YES